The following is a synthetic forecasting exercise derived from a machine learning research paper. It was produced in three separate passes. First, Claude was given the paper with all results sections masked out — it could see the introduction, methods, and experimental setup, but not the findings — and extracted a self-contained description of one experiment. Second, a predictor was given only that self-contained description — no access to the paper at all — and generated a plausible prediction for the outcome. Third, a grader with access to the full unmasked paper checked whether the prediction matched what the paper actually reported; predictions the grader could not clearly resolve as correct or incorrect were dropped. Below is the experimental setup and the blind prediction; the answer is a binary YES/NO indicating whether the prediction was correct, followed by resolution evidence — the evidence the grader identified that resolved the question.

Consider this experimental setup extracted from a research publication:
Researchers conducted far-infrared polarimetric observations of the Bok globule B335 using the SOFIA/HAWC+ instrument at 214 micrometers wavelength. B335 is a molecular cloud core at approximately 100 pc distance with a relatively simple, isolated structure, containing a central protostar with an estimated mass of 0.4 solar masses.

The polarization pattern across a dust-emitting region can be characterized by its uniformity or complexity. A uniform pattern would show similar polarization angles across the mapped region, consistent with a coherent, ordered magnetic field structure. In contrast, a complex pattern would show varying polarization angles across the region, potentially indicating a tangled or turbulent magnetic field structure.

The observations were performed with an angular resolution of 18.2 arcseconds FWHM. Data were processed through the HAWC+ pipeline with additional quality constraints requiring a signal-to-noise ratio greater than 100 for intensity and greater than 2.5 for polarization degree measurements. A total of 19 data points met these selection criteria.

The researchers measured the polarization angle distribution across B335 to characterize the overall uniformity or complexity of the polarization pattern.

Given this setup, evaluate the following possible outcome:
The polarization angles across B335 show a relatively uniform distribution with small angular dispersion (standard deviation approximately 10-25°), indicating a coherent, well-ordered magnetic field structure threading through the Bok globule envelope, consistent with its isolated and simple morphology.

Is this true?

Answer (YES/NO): NO